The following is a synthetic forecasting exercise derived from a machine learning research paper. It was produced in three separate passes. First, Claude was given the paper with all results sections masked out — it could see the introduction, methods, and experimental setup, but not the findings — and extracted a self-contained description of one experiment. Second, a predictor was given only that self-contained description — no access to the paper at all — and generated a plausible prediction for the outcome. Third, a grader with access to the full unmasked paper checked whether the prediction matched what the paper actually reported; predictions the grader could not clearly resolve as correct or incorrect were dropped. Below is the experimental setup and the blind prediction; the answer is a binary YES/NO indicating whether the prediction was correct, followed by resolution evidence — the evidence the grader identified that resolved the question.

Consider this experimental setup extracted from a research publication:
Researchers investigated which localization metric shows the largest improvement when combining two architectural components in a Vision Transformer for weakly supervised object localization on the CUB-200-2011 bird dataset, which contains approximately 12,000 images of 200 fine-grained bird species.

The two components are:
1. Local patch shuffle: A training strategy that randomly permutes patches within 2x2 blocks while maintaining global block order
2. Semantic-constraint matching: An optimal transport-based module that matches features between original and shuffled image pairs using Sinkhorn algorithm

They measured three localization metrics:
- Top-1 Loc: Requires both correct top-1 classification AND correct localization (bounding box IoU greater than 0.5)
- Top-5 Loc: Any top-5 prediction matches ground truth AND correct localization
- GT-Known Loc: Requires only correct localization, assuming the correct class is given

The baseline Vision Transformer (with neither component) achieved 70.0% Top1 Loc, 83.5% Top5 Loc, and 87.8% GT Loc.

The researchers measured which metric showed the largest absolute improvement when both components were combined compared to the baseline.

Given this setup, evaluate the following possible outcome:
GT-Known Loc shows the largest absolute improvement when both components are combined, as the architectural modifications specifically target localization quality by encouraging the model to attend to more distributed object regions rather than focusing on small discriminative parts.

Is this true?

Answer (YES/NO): NO